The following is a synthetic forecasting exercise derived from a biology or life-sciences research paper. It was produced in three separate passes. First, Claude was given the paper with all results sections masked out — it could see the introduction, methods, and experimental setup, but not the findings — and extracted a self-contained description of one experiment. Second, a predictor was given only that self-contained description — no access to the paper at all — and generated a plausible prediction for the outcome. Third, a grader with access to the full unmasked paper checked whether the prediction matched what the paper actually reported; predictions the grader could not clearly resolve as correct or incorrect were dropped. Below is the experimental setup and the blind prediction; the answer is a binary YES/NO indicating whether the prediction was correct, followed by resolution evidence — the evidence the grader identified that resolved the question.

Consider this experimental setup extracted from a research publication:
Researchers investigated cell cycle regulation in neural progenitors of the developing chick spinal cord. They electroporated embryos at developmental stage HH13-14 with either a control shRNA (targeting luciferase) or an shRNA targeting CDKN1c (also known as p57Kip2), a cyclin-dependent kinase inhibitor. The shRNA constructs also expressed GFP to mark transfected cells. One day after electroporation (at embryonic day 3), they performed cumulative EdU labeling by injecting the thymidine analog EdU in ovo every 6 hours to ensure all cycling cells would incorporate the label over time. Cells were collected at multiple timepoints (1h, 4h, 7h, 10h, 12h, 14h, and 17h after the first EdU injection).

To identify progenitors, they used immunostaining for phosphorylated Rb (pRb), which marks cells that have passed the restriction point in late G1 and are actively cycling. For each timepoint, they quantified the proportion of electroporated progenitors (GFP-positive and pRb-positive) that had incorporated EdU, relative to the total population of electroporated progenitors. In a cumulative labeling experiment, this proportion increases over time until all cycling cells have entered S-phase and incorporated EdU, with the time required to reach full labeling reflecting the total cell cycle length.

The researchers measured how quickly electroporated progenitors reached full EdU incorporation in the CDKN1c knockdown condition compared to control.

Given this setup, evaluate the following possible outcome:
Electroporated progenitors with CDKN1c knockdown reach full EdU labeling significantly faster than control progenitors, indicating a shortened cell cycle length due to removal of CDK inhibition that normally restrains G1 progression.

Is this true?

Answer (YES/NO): YES